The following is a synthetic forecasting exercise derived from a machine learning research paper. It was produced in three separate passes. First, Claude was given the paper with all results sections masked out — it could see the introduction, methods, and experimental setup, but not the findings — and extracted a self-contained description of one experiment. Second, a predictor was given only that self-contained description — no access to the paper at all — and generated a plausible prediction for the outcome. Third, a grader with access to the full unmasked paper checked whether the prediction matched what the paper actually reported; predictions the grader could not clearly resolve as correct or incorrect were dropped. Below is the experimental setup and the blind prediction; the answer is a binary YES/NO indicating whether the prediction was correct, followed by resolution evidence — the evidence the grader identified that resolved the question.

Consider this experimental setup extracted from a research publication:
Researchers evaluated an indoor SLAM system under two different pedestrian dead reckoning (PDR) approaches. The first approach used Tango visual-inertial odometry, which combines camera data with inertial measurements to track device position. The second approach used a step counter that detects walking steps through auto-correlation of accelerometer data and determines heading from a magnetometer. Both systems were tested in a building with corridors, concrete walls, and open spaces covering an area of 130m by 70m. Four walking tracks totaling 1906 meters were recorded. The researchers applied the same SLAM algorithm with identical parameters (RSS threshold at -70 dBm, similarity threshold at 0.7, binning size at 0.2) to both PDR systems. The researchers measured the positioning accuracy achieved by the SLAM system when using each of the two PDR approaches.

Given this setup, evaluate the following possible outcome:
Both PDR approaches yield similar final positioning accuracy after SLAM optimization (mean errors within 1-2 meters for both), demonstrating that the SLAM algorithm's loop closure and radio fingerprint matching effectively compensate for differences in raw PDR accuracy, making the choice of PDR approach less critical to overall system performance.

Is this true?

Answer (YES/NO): NO